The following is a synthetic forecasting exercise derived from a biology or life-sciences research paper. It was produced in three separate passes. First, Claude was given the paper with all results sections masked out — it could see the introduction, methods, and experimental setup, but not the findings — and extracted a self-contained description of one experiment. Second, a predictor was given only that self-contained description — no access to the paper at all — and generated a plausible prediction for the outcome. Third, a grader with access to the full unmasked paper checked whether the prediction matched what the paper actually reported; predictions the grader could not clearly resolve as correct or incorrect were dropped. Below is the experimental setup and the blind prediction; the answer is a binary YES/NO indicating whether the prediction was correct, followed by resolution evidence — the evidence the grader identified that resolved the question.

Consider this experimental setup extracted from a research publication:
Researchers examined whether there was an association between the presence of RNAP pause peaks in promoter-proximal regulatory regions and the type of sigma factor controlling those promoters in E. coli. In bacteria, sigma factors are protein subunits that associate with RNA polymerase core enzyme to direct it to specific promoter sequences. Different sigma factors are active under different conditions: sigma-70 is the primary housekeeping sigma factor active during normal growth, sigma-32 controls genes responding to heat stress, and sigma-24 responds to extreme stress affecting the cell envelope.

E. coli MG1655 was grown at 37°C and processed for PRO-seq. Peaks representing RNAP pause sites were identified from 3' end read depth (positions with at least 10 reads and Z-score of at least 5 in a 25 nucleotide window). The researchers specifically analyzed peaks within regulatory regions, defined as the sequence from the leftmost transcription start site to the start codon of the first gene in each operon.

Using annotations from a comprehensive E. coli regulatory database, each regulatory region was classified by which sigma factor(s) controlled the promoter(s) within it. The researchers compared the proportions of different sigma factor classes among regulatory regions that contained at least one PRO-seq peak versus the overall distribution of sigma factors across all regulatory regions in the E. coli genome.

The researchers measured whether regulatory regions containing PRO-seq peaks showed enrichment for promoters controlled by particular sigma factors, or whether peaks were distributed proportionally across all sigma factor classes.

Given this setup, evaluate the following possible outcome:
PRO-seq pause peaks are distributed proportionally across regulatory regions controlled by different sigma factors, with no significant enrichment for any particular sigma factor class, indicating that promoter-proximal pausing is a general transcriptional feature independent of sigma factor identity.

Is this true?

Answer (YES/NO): NO